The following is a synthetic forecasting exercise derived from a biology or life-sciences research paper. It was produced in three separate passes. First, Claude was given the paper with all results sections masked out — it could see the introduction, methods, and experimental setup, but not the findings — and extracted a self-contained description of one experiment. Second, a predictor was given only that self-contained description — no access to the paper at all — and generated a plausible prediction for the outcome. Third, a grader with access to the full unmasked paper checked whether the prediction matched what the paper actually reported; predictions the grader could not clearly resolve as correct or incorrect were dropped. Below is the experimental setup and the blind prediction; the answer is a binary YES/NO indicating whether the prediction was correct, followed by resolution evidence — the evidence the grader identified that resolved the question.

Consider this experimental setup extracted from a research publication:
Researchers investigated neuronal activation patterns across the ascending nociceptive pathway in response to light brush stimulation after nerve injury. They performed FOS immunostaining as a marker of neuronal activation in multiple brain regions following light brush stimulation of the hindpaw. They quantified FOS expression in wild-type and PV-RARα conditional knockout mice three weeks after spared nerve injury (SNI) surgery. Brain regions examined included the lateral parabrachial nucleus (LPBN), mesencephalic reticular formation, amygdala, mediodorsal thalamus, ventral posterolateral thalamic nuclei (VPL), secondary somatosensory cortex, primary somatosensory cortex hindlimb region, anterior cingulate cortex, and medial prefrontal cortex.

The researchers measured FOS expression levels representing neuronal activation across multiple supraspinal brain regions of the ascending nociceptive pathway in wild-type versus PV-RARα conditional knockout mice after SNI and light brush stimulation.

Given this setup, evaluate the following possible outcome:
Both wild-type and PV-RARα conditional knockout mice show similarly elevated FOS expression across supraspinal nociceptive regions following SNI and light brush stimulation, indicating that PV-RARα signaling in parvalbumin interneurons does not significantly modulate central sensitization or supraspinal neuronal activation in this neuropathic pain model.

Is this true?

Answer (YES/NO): NO